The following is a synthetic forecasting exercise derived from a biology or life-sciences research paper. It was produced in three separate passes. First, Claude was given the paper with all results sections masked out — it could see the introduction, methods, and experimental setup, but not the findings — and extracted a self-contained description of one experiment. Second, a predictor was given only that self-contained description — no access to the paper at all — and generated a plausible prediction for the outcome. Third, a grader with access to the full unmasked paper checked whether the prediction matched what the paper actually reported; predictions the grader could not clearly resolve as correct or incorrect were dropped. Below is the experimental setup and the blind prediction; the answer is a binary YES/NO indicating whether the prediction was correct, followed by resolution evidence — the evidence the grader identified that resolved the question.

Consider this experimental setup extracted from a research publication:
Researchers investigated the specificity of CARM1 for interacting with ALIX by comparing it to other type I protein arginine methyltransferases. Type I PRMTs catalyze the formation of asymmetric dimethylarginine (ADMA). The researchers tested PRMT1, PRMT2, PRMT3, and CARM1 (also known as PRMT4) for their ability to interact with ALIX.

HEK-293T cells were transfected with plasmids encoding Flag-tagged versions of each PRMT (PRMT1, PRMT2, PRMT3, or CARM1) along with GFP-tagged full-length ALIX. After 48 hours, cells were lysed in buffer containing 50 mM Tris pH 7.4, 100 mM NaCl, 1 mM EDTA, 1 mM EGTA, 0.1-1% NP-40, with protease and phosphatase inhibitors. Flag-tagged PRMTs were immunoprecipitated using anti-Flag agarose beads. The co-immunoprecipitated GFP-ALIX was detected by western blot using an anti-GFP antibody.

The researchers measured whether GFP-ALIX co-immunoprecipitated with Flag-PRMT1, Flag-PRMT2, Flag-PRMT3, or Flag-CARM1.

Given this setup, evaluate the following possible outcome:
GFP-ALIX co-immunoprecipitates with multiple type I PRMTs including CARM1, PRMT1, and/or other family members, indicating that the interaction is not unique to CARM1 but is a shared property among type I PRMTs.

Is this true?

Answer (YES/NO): NO